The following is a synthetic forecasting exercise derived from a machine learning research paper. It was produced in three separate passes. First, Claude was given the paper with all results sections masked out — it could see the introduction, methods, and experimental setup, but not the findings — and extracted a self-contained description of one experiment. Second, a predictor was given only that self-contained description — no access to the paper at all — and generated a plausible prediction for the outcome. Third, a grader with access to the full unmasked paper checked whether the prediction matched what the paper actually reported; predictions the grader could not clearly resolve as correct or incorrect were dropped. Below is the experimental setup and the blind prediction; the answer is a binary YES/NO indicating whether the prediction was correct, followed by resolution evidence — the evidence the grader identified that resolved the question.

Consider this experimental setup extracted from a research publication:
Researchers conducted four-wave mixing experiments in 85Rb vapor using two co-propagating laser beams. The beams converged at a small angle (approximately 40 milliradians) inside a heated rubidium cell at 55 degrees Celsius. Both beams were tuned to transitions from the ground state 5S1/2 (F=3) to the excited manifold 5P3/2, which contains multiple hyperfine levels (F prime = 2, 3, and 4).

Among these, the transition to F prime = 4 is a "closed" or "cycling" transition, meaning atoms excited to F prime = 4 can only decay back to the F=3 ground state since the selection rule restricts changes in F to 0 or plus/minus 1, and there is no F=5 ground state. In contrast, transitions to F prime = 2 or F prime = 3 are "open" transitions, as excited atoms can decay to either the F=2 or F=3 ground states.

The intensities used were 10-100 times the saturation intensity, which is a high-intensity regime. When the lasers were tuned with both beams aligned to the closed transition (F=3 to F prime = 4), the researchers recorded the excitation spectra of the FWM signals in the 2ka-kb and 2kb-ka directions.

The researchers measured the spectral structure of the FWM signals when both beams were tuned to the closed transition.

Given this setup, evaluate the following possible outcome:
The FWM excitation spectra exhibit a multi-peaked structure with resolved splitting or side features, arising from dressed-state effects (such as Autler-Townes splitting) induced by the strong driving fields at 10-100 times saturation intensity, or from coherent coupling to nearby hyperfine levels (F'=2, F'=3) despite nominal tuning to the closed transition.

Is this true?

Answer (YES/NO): NO